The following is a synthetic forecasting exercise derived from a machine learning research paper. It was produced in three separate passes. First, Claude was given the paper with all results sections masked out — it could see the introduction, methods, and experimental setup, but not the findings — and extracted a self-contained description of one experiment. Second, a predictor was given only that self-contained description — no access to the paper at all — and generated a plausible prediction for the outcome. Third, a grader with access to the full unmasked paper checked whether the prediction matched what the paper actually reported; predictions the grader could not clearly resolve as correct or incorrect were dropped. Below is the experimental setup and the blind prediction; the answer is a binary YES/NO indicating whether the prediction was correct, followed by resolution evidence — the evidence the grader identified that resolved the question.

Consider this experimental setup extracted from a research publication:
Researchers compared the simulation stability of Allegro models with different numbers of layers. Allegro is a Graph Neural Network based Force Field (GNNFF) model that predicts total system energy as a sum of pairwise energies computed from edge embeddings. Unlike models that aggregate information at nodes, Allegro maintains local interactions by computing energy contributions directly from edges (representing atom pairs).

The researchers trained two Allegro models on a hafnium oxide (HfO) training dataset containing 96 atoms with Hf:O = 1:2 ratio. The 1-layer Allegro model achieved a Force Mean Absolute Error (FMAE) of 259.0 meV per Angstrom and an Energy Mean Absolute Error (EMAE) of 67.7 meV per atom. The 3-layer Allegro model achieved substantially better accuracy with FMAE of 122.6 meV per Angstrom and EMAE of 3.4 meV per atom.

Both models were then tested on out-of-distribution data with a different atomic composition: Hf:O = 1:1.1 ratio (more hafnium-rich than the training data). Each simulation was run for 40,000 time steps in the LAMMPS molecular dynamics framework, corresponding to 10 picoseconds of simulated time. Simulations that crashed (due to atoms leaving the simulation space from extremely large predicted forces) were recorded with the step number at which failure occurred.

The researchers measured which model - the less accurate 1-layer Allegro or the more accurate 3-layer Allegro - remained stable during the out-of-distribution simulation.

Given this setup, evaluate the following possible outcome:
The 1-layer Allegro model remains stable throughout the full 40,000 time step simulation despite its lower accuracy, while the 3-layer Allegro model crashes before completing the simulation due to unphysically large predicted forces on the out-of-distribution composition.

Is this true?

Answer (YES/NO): YES